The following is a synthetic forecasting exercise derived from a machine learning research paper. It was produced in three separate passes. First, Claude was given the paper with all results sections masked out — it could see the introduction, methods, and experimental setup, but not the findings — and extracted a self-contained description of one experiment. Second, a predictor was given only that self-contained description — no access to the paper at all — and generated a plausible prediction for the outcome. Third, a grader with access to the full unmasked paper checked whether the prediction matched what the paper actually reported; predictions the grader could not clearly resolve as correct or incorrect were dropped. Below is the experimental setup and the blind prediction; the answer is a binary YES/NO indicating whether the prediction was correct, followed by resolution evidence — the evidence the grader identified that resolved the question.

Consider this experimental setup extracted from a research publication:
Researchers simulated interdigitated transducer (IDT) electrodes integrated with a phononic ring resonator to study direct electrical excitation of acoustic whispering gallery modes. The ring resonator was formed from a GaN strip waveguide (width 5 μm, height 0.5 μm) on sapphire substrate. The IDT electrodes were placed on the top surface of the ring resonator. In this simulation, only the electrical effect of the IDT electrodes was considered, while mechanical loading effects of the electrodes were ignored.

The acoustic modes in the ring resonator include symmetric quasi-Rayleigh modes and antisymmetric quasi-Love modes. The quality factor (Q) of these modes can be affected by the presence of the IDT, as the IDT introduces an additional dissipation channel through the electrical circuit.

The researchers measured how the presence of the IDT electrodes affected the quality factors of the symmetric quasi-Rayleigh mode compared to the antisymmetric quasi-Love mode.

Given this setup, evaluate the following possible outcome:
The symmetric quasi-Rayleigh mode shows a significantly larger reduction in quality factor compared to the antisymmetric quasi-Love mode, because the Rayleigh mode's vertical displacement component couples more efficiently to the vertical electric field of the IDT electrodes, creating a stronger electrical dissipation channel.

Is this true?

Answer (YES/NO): NO